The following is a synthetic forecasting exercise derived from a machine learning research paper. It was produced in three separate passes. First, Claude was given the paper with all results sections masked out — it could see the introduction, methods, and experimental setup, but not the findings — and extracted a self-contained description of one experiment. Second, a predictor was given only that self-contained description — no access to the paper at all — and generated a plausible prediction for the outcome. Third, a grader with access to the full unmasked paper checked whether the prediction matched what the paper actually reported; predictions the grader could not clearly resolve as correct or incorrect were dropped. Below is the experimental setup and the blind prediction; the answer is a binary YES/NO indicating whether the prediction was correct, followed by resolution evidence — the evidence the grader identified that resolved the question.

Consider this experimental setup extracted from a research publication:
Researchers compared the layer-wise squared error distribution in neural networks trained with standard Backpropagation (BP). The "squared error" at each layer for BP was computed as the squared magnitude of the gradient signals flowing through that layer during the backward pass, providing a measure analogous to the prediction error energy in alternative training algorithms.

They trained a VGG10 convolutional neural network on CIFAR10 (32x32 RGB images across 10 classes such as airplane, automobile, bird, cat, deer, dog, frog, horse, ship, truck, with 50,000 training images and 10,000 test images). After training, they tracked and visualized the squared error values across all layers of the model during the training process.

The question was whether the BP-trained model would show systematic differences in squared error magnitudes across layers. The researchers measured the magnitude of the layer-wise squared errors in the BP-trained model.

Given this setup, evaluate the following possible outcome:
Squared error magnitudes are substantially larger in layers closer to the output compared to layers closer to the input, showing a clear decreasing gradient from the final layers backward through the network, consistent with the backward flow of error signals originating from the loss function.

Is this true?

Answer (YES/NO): NO